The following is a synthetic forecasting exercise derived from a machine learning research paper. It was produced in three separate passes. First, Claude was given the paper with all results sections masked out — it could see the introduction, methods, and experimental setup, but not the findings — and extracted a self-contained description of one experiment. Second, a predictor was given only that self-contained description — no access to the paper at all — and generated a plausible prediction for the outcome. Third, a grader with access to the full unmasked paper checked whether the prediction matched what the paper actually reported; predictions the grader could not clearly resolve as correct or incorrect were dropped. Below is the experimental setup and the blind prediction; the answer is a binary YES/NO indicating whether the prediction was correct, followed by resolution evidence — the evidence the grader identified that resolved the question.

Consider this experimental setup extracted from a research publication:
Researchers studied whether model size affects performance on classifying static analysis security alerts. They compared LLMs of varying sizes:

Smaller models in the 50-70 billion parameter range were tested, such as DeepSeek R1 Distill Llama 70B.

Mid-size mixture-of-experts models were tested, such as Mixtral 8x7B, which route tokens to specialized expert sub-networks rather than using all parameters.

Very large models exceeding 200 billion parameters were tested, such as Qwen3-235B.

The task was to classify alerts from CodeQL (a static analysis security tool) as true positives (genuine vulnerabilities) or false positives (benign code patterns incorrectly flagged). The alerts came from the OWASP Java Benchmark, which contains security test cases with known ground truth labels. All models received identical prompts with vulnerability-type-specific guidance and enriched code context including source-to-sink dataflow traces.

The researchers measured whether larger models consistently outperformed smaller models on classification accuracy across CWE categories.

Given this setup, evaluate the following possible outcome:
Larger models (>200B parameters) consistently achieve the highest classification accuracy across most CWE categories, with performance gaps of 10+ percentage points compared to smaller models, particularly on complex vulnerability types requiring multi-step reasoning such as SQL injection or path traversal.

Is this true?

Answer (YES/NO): NO